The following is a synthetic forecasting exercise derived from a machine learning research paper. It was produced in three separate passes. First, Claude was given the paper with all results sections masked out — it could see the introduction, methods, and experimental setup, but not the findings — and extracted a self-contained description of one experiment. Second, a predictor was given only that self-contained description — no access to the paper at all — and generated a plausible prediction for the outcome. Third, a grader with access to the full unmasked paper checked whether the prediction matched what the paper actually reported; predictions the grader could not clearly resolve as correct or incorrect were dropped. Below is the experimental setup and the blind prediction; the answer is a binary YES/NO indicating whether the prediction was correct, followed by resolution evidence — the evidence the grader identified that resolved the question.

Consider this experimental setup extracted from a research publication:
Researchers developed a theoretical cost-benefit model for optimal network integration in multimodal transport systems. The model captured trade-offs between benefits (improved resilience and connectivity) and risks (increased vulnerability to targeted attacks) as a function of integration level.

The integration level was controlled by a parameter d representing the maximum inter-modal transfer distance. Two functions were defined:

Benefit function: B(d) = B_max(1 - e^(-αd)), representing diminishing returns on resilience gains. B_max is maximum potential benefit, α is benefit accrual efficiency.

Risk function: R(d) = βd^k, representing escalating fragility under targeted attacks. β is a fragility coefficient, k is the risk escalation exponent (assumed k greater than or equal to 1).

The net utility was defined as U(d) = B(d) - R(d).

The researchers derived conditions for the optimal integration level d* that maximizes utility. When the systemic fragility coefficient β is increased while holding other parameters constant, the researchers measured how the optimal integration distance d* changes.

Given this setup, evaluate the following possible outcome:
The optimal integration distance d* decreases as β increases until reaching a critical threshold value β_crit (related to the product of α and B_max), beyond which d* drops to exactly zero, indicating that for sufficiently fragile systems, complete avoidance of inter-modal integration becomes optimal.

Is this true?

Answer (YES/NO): NO